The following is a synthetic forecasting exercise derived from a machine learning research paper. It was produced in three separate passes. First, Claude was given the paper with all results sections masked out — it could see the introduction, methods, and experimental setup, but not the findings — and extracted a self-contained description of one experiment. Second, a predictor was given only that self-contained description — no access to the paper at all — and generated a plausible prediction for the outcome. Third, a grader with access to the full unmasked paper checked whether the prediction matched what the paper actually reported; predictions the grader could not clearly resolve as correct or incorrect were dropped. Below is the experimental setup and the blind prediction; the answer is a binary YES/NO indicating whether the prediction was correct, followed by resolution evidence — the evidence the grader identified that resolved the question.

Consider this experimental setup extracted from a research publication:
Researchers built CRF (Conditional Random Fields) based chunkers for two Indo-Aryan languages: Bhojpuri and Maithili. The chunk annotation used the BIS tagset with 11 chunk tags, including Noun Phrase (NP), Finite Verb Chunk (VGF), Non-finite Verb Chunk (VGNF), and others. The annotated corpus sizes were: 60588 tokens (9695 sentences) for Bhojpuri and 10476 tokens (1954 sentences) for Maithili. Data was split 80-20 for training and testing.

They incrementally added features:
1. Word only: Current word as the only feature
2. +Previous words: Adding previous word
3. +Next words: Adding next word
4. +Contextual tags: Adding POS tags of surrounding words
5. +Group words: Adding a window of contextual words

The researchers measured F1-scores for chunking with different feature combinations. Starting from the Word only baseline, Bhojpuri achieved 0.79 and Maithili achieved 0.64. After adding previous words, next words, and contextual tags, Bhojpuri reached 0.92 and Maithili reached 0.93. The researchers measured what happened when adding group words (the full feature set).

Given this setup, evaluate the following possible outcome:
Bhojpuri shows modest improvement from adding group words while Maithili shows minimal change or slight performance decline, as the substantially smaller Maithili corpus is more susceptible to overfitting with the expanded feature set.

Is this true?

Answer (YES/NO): NO